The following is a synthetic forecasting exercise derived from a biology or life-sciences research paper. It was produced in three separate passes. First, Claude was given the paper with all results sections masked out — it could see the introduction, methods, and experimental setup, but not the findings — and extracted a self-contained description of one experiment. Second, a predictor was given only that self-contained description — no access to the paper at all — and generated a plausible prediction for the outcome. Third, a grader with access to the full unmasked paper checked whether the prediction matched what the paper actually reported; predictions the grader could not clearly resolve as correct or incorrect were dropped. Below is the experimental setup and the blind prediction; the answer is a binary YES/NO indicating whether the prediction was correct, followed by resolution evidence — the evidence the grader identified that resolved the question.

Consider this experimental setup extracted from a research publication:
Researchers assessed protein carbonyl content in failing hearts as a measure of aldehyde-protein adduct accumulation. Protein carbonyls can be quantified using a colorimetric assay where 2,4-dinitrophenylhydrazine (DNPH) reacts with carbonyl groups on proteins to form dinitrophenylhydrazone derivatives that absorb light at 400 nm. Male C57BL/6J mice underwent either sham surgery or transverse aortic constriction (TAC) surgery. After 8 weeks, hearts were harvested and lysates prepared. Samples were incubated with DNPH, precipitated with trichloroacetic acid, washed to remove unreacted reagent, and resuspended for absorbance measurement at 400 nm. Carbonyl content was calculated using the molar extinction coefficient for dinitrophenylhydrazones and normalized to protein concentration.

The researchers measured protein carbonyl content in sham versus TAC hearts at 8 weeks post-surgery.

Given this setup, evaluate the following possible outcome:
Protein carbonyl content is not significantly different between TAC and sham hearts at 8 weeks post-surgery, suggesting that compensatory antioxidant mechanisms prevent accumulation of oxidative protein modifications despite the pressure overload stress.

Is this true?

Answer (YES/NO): NO